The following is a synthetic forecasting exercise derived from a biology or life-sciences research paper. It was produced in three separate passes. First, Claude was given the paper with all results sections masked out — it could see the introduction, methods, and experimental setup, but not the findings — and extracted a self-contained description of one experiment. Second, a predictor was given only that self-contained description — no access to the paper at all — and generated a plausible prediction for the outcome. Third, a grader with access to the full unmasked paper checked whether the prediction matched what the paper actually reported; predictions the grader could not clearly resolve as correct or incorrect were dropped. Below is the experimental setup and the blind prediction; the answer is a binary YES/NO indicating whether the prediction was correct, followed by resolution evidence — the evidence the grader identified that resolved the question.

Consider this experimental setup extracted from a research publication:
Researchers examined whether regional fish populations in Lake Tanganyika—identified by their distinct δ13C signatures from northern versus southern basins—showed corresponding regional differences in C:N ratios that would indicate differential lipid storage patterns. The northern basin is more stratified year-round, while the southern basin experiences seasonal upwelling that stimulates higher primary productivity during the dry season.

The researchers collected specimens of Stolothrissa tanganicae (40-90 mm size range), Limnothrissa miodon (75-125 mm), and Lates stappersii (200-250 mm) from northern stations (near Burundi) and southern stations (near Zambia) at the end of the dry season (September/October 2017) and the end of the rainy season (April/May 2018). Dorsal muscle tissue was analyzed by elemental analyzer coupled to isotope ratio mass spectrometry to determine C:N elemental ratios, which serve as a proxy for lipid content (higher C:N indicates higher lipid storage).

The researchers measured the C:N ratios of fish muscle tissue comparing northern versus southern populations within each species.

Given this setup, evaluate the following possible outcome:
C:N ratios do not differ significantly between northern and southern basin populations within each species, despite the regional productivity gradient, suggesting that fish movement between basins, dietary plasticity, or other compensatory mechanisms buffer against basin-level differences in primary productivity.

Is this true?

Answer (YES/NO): YES